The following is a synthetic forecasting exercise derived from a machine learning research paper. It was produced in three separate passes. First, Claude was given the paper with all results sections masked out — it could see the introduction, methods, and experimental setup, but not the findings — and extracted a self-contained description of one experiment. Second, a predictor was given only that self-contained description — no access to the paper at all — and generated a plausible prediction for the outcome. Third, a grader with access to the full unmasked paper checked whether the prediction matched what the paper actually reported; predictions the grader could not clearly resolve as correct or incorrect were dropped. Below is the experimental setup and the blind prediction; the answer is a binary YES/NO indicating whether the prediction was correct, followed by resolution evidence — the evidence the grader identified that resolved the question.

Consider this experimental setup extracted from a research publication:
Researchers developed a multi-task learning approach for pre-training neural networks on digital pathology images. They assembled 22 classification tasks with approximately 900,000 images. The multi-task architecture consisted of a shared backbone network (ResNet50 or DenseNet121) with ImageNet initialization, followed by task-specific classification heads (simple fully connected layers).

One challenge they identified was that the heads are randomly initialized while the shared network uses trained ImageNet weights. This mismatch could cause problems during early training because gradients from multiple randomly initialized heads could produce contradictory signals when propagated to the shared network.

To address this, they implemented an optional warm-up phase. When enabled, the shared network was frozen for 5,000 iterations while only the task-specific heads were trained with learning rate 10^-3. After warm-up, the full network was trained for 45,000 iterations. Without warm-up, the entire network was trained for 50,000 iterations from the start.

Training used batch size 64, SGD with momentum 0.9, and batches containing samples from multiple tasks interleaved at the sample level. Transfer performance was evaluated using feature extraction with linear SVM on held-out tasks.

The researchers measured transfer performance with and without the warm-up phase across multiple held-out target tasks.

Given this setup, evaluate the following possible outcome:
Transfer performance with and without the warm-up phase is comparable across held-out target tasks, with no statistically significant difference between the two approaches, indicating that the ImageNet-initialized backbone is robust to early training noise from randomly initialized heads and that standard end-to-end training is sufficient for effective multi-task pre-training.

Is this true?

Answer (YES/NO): NO